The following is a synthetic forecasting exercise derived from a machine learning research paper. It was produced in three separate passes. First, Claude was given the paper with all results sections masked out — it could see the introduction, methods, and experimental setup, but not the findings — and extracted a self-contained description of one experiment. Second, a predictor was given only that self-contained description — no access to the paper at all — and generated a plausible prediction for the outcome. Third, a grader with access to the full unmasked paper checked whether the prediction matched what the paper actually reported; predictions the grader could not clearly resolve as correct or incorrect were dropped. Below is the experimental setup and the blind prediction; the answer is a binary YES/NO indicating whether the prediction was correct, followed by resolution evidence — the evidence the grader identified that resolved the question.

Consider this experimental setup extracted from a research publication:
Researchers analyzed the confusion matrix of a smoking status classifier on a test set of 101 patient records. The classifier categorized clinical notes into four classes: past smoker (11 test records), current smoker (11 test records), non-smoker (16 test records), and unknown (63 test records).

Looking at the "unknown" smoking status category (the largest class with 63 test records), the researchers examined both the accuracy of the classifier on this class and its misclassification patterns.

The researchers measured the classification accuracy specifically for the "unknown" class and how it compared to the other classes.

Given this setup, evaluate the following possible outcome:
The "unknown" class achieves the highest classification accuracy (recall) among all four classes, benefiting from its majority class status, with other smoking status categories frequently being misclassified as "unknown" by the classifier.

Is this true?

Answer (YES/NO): NO